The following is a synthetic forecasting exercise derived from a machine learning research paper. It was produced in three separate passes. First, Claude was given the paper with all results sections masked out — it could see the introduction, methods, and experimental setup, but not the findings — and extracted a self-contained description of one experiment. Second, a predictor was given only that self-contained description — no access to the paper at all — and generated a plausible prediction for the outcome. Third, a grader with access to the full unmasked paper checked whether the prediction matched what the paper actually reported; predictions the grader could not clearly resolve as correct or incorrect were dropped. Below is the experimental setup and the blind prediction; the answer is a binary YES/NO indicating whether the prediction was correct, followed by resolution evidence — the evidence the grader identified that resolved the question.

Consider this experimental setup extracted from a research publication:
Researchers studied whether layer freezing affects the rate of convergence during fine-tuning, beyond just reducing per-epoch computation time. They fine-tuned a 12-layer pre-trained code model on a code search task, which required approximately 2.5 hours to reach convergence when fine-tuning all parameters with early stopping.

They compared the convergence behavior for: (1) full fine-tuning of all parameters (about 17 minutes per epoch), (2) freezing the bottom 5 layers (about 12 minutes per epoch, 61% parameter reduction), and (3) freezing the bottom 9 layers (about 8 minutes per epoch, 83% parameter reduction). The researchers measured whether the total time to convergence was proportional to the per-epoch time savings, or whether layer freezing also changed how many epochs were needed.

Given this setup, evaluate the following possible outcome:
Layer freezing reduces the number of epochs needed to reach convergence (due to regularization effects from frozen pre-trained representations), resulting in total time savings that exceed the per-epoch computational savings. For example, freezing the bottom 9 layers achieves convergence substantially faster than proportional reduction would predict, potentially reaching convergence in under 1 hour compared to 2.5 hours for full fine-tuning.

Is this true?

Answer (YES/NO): YES